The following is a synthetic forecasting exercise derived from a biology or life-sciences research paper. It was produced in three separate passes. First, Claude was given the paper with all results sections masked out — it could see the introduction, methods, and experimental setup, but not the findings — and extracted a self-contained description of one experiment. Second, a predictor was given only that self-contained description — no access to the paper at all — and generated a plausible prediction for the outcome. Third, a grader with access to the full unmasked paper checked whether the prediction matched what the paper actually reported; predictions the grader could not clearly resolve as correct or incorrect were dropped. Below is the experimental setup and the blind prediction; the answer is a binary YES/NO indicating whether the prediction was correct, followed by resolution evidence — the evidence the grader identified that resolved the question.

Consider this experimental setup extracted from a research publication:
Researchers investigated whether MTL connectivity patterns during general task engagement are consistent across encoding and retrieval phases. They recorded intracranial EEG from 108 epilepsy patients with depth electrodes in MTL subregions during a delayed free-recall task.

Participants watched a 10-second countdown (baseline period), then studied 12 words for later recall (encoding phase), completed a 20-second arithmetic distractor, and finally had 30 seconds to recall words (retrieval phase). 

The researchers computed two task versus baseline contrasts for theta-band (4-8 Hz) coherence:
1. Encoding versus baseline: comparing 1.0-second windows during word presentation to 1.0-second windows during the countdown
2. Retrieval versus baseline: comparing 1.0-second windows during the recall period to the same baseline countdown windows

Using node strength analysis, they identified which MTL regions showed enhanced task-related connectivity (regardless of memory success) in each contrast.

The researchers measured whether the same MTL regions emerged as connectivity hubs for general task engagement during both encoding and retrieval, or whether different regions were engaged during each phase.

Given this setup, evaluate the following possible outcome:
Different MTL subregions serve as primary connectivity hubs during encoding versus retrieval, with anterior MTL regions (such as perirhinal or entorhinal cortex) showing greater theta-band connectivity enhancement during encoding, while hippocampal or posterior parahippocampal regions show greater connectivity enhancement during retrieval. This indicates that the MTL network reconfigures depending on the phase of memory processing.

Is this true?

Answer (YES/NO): NO